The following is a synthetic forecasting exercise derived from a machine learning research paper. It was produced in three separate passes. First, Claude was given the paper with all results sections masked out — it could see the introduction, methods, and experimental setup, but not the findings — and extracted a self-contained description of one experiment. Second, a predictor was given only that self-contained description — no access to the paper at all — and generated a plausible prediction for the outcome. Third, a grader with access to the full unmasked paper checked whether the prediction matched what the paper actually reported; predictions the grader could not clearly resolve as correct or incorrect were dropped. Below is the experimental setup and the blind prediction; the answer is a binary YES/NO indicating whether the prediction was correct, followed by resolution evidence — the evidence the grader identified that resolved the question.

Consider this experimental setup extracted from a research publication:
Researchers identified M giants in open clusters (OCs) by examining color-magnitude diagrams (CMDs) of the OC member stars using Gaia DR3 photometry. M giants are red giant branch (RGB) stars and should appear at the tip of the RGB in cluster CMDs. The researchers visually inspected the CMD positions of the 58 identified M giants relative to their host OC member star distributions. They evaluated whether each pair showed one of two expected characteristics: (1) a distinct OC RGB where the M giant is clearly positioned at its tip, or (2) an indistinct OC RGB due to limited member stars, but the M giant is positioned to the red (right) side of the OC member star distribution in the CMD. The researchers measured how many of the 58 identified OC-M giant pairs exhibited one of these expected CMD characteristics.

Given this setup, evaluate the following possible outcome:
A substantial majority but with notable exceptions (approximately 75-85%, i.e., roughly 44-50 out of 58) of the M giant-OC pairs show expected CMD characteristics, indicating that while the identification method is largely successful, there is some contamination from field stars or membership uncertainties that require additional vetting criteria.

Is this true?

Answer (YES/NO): NO